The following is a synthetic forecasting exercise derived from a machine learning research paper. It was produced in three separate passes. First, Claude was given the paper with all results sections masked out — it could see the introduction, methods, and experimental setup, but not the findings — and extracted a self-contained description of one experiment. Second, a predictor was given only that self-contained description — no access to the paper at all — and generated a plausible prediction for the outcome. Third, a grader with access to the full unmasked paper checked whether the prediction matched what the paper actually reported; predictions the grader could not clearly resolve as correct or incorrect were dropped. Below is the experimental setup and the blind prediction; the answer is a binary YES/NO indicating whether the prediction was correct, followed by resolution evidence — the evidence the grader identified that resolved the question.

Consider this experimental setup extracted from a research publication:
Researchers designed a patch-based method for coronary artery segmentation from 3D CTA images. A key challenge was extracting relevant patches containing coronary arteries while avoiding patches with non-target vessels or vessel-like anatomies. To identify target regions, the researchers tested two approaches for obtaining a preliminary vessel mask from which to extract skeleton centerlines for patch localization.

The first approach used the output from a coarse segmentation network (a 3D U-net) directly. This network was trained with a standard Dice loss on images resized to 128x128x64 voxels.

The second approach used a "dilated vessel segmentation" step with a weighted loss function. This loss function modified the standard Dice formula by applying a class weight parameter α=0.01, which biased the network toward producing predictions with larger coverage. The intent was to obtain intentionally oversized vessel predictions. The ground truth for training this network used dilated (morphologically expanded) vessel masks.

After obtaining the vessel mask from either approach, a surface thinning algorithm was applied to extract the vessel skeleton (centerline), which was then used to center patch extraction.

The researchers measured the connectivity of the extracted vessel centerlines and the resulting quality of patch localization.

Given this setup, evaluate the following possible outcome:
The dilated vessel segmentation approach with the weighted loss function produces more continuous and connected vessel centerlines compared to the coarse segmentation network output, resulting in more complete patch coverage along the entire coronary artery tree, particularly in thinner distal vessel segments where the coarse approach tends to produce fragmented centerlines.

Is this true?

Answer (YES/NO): NO